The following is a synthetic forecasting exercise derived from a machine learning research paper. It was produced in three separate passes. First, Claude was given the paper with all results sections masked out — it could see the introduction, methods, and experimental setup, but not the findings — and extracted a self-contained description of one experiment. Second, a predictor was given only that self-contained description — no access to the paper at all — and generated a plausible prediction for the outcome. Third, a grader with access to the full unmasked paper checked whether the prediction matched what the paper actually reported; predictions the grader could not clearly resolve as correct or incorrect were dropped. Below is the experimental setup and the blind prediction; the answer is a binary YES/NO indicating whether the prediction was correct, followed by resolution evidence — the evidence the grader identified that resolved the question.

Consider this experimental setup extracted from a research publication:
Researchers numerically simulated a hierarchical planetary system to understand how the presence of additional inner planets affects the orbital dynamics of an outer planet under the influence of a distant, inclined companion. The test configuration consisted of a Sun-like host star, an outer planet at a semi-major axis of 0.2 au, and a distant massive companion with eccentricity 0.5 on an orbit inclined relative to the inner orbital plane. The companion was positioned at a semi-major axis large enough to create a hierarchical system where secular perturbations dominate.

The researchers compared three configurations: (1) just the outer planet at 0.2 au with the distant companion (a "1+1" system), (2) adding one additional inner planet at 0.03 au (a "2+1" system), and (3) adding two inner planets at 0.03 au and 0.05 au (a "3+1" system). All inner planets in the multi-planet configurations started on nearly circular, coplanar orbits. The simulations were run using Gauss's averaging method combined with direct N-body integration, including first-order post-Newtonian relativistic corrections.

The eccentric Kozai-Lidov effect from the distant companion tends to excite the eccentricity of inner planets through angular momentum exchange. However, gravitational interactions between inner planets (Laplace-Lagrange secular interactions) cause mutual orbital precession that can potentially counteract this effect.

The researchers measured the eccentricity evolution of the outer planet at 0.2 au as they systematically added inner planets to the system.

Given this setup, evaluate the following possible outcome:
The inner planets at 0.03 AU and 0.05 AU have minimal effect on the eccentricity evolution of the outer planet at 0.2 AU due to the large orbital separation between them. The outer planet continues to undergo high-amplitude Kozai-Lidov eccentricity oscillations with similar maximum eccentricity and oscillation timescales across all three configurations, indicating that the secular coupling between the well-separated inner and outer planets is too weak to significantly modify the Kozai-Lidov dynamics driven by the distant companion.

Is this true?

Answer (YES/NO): NO